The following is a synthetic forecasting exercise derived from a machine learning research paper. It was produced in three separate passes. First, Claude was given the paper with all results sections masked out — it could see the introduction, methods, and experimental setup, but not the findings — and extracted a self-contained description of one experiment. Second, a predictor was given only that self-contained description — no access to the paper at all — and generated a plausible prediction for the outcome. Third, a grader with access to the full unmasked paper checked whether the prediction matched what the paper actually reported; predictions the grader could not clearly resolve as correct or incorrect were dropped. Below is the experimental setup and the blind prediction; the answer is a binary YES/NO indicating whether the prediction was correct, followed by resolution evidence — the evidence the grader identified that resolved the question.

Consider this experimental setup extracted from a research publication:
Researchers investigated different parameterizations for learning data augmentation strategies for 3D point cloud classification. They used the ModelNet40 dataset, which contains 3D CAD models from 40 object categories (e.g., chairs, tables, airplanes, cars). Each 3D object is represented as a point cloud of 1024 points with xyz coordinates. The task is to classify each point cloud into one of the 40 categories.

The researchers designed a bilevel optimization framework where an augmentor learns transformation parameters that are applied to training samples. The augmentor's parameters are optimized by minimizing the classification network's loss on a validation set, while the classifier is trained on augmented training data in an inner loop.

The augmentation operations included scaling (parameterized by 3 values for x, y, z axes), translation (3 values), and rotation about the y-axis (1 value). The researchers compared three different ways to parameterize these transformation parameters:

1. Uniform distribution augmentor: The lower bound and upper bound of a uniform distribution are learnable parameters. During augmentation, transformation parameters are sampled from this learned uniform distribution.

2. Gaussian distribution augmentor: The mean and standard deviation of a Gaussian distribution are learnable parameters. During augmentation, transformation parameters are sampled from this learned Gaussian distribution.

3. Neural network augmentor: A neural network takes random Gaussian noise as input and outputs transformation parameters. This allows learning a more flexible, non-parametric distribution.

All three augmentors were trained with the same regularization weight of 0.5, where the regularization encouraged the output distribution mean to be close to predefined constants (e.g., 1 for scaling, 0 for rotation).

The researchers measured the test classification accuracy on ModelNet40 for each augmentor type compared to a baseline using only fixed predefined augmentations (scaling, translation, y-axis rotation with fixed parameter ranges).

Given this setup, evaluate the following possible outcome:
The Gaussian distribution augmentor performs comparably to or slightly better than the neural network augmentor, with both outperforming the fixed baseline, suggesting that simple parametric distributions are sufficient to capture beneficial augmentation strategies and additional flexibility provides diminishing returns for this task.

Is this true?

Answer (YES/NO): NO